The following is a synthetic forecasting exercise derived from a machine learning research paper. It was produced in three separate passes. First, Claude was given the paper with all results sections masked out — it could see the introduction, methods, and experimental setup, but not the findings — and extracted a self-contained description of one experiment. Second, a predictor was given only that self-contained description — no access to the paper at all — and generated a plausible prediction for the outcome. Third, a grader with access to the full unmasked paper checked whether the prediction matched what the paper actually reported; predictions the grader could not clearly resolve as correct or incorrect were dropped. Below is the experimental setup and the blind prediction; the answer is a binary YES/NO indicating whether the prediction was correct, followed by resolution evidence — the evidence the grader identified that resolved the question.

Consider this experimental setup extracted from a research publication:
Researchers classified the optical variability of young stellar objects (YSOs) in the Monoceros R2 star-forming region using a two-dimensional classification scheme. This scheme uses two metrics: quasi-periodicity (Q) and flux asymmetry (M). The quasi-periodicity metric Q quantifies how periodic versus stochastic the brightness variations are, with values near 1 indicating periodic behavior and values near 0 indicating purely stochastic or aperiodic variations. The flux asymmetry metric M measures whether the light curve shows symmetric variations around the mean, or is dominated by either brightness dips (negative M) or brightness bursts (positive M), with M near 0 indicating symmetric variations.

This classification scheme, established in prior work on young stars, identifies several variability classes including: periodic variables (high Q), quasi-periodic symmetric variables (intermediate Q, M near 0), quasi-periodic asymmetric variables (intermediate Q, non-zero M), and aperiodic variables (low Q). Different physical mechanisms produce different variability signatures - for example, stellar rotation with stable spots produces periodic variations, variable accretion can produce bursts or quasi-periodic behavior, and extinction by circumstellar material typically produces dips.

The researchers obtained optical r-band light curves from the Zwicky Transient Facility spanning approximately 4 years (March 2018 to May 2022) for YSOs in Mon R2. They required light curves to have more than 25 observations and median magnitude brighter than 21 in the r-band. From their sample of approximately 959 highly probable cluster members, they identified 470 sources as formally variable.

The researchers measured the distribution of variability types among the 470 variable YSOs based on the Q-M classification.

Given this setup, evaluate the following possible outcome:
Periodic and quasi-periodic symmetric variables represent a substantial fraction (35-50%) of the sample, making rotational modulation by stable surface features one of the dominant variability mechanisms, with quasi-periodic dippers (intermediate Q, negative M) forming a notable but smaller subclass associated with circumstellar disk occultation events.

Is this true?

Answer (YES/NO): YES